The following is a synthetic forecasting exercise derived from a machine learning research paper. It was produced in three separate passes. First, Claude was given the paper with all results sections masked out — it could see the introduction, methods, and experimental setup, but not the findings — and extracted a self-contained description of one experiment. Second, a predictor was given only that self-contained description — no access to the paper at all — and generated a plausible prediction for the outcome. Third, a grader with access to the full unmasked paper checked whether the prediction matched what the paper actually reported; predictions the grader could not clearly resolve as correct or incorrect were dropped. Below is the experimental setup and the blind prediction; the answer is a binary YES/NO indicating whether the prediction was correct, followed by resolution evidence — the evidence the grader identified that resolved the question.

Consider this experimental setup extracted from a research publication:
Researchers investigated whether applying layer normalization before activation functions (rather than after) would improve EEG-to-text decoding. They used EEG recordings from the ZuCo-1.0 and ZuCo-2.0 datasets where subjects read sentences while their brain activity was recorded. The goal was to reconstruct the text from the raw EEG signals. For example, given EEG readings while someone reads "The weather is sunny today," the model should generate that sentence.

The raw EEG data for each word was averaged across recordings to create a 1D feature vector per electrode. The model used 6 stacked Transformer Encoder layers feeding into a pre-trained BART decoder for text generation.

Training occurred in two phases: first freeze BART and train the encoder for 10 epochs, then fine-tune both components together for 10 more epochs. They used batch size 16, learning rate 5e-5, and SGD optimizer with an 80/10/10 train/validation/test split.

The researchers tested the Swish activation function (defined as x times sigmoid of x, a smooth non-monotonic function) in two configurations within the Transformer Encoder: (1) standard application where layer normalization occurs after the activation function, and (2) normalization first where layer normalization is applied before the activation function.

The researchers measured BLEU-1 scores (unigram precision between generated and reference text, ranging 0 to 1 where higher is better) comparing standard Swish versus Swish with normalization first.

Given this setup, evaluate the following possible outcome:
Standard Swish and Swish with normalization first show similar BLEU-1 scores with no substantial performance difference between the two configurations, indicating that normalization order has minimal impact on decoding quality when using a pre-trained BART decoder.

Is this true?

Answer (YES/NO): NO